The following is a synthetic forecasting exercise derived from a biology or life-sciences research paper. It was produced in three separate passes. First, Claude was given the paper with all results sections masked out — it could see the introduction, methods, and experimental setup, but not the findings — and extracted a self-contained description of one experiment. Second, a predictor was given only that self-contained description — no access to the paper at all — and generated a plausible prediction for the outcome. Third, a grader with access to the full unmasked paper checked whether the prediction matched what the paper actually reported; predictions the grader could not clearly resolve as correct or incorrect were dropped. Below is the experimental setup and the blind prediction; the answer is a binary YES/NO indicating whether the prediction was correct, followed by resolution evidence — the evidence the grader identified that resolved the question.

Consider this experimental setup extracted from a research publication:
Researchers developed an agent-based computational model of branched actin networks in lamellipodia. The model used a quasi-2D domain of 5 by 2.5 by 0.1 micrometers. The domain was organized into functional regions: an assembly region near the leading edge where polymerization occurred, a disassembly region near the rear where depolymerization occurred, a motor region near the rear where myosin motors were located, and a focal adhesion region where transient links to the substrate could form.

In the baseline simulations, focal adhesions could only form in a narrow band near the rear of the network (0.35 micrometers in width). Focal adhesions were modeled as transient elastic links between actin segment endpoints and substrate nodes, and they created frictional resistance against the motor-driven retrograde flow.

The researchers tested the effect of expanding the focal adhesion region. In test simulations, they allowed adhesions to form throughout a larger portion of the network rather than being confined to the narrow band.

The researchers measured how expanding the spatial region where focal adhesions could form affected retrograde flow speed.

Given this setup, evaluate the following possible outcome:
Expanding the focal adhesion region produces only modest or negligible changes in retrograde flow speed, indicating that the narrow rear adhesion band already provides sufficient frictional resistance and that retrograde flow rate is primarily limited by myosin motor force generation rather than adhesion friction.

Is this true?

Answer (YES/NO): NO